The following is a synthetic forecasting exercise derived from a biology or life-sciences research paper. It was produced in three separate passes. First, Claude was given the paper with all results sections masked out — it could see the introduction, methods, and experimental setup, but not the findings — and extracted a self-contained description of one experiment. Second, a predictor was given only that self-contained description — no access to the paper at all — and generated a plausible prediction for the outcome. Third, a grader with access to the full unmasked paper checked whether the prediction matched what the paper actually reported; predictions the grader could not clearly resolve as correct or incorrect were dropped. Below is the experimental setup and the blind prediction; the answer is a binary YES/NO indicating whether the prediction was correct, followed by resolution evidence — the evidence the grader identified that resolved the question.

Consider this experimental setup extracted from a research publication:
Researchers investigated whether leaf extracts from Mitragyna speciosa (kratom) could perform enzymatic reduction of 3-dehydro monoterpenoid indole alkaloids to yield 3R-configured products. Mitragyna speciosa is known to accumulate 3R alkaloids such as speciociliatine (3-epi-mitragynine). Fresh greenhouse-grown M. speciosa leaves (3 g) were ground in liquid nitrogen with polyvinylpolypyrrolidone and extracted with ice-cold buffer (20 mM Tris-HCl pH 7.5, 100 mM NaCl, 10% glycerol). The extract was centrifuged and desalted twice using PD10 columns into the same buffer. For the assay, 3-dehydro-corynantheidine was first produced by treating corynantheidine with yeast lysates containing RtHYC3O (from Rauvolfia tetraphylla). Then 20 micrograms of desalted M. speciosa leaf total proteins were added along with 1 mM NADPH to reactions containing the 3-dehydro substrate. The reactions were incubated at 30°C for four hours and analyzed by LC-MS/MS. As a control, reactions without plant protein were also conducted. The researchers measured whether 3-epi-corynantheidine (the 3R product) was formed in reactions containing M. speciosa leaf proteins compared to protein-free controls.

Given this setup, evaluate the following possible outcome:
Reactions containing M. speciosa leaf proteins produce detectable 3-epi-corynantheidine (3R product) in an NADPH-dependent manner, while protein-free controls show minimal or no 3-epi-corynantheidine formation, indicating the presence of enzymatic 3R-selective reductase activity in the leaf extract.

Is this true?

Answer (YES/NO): YES